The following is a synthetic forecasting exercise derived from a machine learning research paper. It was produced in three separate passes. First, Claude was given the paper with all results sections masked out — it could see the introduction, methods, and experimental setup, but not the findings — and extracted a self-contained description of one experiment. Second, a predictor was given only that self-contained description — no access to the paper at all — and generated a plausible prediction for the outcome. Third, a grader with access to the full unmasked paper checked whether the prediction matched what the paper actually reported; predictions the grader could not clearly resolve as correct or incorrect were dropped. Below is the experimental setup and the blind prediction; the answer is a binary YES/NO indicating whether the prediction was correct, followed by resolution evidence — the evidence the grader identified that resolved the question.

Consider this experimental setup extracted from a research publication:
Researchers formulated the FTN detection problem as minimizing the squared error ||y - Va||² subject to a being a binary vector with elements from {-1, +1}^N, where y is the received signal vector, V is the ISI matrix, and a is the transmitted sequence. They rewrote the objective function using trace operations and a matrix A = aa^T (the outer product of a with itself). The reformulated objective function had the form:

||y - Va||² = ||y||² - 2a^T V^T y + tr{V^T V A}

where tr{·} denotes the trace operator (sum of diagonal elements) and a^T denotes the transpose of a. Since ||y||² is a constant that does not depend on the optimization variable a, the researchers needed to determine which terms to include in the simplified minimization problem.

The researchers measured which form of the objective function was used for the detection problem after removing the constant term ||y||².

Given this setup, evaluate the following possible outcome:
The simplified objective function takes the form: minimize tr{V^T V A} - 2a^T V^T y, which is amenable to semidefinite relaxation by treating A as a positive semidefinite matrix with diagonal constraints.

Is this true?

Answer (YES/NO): YES